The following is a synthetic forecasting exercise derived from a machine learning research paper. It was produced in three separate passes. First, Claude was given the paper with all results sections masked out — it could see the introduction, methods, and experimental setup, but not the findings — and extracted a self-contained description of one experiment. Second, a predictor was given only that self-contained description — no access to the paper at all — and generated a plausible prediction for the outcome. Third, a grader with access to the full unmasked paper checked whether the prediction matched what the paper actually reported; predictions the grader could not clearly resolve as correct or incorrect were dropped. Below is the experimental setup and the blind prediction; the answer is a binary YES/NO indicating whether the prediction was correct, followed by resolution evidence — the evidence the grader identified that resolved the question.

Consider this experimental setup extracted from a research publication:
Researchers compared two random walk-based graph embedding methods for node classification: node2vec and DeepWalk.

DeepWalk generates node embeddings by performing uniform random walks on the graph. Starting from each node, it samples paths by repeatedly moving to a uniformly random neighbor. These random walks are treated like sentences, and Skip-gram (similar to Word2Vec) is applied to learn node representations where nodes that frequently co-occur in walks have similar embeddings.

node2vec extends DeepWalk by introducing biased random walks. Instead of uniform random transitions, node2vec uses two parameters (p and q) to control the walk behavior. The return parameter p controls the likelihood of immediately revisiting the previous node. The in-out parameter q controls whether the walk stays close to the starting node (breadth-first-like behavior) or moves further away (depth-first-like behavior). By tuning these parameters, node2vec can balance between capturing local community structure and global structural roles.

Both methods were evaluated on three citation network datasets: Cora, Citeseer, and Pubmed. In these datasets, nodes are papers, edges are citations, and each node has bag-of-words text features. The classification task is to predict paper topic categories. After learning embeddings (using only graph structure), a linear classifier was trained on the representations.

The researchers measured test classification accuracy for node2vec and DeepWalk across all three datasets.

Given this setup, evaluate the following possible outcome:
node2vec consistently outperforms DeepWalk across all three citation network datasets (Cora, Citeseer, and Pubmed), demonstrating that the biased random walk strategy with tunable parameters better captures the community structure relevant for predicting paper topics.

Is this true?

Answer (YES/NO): NO